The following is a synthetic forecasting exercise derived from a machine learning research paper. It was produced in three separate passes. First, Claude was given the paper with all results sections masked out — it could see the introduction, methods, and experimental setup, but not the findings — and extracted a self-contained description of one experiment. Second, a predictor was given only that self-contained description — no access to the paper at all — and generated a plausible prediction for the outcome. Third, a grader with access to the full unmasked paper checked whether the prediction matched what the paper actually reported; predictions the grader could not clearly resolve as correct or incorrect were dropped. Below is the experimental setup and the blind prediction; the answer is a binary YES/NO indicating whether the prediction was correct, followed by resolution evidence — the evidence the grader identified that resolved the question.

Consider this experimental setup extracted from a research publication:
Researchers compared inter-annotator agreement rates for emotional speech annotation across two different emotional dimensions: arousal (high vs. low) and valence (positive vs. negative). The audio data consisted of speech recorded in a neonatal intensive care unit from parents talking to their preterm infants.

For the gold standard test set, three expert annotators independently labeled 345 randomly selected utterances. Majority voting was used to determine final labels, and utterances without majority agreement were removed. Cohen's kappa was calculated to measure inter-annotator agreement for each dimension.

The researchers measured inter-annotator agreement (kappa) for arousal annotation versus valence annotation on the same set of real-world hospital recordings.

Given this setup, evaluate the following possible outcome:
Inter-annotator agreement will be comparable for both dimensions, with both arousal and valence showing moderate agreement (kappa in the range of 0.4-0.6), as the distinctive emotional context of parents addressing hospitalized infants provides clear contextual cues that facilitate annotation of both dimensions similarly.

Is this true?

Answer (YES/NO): NO